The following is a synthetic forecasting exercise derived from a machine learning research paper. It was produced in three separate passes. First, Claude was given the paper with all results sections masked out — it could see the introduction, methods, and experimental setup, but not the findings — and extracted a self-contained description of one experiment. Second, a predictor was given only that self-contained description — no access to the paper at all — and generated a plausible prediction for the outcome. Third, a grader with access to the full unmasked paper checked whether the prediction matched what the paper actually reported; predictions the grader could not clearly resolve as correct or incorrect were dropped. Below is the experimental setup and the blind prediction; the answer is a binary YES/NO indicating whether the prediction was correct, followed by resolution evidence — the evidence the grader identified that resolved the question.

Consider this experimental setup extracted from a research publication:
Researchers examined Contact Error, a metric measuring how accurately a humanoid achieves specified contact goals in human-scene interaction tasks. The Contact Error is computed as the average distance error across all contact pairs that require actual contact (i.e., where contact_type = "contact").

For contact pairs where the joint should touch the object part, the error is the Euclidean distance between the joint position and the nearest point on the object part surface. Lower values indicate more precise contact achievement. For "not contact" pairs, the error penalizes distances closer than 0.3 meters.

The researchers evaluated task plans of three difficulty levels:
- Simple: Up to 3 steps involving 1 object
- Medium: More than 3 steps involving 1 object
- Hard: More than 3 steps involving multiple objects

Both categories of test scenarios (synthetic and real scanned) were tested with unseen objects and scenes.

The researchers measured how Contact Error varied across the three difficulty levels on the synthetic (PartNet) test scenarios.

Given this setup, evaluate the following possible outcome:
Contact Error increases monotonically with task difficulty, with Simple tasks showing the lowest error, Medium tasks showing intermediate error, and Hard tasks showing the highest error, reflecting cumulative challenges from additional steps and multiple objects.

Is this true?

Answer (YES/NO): YES